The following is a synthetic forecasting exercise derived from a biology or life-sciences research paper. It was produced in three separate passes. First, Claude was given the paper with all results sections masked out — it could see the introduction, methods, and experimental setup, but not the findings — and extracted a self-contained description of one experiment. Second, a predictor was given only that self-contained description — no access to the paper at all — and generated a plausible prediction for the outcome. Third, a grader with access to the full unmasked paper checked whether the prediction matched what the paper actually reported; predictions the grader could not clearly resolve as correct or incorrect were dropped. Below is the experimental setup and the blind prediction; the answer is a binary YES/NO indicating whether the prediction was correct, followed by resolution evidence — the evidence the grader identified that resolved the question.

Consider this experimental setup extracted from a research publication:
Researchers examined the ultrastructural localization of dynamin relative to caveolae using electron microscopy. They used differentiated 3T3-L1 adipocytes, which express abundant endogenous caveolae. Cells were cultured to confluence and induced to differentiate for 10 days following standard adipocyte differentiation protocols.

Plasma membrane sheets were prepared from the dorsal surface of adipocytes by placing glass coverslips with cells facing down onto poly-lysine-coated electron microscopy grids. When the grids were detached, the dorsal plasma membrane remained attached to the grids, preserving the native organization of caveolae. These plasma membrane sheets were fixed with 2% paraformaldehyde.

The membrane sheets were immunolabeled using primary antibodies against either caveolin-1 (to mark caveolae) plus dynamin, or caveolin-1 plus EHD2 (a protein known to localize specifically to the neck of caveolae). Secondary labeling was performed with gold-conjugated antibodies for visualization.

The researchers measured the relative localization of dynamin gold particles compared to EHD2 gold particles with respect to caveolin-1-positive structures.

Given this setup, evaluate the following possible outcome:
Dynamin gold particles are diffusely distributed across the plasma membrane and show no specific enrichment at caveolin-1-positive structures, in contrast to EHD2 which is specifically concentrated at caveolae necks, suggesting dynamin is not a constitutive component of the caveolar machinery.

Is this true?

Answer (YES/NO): NO